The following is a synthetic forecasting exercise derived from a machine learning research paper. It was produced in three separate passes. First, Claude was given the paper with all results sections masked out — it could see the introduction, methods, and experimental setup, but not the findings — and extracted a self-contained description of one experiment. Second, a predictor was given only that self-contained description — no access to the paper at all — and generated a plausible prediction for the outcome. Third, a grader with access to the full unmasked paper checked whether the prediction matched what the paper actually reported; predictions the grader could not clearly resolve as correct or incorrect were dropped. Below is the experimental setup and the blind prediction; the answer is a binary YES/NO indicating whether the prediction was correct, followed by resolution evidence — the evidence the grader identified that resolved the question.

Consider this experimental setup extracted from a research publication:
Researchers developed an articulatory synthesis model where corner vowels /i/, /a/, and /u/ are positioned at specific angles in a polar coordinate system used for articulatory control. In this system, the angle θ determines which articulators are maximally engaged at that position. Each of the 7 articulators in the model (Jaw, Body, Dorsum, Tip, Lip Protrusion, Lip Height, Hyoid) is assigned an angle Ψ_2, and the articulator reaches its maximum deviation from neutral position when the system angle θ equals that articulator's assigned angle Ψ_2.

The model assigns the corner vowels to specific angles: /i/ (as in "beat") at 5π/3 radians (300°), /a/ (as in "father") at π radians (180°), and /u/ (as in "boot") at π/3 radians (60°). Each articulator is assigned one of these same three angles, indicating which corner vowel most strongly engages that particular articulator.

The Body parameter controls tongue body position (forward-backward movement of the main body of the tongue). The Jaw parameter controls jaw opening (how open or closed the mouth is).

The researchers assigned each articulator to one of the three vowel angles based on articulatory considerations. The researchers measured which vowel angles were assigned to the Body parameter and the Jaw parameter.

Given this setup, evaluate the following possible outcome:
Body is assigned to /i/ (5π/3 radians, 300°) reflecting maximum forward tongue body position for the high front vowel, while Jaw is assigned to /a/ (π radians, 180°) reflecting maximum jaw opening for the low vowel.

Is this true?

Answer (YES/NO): YES